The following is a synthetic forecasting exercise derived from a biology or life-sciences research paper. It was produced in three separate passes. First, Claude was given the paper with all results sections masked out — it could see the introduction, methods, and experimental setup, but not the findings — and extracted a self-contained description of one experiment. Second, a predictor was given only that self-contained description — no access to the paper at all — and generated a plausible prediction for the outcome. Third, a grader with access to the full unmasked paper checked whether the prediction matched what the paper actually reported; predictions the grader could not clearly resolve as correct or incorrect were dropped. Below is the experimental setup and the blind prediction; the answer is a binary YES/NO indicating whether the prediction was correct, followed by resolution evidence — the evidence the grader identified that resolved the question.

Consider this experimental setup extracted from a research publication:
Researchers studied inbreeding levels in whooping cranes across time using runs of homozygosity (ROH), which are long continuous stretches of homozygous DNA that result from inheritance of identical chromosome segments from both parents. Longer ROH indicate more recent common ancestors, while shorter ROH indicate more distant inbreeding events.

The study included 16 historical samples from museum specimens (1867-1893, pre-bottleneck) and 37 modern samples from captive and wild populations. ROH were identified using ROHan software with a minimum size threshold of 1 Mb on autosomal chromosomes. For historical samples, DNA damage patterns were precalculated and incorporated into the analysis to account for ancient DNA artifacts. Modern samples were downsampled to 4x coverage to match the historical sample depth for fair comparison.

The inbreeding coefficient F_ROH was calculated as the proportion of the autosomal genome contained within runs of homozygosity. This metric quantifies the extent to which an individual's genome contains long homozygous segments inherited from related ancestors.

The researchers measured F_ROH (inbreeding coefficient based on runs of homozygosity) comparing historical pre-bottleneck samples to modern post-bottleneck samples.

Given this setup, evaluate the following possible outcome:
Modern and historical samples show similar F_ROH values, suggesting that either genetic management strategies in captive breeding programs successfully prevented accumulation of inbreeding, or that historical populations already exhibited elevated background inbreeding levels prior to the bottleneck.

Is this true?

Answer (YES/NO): NO